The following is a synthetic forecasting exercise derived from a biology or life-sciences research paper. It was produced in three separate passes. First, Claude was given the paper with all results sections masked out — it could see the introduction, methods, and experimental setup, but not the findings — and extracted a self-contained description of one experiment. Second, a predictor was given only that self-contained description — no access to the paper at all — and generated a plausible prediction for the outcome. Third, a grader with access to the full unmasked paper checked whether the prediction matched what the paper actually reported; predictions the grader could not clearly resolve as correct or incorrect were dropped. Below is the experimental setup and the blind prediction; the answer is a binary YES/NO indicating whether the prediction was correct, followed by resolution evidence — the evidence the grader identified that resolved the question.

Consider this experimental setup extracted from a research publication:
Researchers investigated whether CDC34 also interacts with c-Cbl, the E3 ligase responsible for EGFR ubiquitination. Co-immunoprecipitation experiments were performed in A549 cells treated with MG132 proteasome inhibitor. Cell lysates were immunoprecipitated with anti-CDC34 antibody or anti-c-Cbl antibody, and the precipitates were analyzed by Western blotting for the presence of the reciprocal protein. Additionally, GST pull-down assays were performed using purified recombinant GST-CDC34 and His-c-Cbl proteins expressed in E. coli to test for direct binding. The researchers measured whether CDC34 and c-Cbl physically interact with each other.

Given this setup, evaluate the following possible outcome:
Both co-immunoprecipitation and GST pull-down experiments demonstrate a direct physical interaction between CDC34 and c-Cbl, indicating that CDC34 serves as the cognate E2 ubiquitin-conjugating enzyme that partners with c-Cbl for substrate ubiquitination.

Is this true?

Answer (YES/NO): NO